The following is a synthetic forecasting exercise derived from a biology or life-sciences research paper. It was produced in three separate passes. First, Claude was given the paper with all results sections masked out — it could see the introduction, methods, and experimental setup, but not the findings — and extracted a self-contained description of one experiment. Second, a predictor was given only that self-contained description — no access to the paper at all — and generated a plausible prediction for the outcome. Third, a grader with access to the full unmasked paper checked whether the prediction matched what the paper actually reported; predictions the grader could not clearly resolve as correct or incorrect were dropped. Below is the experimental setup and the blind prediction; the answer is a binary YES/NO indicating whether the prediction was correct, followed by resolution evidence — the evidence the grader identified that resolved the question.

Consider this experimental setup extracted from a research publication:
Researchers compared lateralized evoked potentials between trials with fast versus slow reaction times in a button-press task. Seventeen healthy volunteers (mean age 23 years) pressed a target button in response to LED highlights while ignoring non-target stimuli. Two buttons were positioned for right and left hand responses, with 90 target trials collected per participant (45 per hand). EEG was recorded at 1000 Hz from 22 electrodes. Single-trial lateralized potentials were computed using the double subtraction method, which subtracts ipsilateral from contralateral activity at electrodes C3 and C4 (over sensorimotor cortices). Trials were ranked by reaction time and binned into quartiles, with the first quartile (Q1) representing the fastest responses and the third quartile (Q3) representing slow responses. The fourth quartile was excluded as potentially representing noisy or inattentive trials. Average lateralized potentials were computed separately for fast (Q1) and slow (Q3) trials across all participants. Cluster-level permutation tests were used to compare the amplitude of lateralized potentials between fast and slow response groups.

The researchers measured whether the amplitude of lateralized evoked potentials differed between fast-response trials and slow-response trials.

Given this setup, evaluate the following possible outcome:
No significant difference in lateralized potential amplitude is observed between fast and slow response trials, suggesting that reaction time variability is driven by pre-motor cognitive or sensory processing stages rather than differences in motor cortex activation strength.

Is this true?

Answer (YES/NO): NO